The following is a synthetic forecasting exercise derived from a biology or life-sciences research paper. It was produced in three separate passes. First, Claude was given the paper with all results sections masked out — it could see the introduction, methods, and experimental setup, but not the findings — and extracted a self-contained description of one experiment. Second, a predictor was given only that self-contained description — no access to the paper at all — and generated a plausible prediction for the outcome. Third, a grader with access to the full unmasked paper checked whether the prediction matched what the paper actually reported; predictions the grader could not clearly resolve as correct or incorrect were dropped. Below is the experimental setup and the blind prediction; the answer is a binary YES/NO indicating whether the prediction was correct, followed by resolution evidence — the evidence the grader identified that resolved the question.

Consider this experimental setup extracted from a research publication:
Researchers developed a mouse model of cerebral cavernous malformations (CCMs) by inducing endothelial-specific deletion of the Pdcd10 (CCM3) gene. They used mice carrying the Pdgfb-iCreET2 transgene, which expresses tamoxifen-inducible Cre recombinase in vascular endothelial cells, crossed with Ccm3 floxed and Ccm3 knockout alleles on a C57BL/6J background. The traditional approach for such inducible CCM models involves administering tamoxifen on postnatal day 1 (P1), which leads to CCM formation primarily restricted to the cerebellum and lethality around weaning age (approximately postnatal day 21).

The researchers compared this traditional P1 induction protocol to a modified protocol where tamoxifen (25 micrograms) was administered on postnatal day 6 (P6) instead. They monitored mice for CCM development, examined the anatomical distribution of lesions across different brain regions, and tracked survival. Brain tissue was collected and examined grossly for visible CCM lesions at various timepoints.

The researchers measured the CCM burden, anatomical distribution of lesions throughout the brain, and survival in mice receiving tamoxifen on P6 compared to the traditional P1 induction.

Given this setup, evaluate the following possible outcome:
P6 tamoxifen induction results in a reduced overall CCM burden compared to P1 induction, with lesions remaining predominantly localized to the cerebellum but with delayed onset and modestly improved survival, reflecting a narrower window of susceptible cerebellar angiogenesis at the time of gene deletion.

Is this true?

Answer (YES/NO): NO